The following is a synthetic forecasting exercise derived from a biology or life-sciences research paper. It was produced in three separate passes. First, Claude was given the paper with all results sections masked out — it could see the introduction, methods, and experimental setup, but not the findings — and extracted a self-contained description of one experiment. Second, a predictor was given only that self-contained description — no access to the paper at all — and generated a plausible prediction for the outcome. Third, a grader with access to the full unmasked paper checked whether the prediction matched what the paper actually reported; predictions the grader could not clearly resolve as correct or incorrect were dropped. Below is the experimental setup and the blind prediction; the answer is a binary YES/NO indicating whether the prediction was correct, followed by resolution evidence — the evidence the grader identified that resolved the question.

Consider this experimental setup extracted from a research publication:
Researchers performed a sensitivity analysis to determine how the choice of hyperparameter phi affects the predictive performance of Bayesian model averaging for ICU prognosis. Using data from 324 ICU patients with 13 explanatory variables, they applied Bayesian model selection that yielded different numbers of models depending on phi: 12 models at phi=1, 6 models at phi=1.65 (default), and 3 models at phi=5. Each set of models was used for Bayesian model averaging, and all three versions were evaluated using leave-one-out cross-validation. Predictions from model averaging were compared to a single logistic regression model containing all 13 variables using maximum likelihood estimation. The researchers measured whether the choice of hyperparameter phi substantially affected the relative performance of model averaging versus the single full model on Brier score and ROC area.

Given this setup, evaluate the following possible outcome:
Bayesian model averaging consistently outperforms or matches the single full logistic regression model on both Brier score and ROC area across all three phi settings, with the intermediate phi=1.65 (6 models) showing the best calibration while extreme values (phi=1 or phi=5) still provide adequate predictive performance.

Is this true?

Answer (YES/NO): NO